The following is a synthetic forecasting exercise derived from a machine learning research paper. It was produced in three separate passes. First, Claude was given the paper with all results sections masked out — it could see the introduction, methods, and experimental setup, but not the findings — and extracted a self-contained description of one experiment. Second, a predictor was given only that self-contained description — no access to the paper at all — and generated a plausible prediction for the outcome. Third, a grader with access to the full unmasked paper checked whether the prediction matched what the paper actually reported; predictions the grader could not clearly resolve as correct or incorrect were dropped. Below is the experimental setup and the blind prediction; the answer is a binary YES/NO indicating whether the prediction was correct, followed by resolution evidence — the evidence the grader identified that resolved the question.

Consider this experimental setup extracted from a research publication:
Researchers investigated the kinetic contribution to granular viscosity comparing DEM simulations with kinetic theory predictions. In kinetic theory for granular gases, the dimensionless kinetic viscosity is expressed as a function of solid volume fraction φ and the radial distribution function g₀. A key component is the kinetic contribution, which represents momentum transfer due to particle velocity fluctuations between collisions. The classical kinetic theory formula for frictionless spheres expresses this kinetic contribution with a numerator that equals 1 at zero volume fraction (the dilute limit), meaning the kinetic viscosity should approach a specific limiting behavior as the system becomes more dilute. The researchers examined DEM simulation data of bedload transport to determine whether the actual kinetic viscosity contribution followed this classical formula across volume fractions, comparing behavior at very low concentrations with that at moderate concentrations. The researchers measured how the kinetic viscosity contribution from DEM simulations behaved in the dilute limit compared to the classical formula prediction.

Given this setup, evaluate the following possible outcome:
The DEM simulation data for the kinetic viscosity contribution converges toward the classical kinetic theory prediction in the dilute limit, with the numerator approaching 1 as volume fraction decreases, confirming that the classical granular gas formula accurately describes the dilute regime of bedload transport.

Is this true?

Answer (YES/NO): NO